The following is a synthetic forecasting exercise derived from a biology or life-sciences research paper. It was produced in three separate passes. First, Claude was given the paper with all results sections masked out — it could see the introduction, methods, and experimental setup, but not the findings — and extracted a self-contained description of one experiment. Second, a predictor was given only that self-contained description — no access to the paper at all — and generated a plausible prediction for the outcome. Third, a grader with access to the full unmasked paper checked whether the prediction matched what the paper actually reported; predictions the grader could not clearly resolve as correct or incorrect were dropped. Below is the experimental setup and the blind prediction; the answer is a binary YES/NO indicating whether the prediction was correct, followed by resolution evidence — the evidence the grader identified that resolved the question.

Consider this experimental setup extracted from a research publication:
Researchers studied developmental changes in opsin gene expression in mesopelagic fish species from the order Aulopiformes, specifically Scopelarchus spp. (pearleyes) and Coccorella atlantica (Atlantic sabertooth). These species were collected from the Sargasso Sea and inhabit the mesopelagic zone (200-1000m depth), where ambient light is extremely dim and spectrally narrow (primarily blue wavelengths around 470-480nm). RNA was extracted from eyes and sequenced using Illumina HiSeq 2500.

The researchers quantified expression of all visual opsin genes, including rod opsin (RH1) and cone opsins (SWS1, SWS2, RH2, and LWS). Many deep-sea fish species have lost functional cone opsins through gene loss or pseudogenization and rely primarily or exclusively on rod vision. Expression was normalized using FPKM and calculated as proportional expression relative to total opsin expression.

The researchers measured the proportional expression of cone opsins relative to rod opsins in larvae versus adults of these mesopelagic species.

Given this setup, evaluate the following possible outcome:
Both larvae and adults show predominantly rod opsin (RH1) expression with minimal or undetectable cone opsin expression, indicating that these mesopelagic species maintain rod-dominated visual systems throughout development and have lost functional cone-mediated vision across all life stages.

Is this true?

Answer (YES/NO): NO